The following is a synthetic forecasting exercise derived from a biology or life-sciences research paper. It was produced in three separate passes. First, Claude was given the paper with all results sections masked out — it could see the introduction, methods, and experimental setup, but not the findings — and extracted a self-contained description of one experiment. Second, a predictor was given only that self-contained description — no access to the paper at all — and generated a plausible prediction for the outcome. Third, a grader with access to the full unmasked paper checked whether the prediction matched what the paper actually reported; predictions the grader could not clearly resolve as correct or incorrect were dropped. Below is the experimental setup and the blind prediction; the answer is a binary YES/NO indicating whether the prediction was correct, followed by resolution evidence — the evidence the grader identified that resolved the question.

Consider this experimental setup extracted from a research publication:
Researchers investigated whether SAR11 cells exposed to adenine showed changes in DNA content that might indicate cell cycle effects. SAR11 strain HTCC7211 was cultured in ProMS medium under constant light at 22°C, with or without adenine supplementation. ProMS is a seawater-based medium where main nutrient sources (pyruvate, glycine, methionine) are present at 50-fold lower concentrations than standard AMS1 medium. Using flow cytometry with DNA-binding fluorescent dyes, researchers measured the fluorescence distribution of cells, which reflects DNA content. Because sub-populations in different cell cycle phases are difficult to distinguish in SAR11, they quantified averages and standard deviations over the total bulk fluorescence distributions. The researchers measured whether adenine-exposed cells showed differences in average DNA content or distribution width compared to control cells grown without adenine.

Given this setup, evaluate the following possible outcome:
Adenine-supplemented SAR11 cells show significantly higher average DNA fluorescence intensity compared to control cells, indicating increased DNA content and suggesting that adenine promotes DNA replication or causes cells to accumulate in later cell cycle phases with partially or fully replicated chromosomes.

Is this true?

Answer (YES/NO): NO